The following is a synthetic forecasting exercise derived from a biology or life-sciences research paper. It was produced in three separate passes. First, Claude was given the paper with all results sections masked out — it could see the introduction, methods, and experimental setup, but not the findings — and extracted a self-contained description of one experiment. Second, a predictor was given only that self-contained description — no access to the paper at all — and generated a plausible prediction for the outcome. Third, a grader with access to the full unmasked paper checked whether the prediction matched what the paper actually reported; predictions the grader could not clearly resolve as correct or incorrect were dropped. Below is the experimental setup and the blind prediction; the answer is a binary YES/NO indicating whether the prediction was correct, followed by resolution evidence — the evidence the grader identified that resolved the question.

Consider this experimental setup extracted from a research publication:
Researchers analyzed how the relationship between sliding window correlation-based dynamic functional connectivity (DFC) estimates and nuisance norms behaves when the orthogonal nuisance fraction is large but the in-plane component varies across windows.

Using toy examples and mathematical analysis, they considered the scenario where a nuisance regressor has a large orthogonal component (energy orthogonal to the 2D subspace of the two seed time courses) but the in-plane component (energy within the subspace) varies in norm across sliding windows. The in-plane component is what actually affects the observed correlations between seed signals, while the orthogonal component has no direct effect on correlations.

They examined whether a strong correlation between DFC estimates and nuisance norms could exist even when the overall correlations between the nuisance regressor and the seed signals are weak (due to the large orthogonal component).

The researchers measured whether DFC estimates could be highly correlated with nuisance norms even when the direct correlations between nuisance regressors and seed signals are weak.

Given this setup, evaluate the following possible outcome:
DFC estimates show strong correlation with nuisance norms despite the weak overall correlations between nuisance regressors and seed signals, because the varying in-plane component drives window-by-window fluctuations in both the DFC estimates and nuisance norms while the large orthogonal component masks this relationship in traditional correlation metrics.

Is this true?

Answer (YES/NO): YES